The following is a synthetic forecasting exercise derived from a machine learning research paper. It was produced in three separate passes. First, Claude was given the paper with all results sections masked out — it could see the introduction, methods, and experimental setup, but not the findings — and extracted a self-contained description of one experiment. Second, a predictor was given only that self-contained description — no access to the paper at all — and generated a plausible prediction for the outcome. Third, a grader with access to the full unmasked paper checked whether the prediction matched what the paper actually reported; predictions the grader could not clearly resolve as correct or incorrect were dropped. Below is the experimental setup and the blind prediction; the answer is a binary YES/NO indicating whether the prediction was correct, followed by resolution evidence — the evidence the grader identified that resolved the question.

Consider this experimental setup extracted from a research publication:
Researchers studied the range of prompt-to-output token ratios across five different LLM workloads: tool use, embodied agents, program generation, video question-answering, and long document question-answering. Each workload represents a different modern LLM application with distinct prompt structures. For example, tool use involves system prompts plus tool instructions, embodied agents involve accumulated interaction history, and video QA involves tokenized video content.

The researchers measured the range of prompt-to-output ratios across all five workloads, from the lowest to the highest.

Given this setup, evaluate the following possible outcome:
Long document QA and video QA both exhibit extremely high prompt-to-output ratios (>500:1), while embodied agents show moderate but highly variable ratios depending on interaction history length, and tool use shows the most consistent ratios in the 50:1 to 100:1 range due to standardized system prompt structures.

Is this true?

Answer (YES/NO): NO